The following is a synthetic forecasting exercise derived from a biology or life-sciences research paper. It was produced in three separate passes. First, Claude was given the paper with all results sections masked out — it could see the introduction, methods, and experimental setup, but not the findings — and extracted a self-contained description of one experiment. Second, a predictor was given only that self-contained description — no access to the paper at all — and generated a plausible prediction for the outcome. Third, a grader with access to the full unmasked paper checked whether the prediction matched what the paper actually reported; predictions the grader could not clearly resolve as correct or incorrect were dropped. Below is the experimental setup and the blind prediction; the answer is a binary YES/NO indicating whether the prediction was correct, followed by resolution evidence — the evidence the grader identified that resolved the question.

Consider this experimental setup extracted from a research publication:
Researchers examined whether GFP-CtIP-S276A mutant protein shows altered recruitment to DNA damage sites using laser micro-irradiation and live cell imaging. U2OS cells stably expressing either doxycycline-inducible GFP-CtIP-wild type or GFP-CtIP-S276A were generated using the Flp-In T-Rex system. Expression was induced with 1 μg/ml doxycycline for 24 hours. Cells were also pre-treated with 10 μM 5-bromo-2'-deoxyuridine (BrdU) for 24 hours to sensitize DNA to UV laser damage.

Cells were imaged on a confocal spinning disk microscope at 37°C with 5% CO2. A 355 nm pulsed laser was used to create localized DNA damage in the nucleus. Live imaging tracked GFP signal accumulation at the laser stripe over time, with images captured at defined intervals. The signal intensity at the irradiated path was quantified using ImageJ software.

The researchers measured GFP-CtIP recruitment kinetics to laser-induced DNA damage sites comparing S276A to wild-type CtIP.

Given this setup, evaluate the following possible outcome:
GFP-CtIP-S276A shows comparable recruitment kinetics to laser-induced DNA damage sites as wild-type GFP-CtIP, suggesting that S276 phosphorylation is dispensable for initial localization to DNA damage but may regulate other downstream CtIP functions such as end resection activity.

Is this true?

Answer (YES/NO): NO